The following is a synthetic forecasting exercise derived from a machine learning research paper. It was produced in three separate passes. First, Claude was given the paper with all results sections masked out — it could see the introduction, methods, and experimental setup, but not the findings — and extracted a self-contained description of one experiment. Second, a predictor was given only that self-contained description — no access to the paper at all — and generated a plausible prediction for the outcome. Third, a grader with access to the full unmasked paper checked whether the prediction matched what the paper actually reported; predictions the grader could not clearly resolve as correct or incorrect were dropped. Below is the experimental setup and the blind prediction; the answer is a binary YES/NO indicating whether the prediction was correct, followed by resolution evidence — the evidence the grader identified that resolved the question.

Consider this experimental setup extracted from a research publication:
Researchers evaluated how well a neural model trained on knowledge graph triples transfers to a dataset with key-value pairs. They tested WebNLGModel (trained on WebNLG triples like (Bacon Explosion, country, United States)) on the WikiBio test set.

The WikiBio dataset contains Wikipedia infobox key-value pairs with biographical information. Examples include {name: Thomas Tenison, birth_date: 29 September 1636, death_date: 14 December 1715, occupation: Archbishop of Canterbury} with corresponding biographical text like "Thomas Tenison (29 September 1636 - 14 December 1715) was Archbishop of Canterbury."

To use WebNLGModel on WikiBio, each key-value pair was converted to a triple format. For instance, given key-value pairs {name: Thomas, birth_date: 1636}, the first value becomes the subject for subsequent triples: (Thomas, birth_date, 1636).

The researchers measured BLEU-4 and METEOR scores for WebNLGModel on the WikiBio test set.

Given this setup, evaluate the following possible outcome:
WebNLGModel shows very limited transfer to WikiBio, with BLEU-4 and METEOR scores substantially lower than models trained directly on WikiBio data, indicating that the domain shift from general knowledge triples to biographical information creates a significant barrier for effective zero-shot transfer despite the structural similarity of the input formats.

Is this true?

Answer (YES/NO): YES